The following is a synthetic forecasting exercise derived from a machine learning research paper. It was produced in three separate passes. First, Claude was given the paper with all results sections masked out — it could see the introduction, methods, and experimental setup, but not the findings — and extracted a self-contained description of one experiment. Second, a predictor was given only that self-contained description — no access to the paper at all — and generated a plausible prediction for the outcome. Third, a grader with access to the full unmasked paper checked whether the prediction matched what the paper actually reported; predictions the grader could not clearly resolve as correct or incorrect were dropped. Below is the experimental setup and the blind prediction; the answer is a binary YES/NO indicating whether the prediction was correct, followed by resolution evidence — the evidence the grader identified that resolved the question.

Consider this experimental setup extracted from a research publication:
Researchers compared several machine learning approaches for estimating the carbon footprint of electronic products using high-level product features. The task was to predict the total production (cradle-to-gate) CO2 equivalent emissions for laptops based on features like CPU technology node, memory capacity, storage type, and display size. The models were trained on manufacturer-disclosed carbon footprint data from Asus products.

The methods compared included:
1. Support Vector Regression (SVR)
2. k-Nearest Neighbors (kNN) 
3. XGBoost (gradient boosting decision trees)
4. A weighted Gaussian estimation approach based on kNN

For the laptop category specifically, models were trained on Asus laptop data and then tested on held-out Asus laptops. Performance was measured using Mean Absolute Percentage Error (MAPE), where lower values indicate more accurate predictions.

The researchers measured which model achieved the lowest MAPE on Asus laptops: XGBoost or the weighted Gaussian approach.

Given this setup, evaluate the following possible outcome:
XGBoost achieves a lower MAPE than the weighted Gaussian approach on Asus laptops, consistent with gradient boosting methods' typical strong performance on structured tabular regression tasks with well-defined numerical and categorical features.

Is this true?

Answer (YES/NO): YES